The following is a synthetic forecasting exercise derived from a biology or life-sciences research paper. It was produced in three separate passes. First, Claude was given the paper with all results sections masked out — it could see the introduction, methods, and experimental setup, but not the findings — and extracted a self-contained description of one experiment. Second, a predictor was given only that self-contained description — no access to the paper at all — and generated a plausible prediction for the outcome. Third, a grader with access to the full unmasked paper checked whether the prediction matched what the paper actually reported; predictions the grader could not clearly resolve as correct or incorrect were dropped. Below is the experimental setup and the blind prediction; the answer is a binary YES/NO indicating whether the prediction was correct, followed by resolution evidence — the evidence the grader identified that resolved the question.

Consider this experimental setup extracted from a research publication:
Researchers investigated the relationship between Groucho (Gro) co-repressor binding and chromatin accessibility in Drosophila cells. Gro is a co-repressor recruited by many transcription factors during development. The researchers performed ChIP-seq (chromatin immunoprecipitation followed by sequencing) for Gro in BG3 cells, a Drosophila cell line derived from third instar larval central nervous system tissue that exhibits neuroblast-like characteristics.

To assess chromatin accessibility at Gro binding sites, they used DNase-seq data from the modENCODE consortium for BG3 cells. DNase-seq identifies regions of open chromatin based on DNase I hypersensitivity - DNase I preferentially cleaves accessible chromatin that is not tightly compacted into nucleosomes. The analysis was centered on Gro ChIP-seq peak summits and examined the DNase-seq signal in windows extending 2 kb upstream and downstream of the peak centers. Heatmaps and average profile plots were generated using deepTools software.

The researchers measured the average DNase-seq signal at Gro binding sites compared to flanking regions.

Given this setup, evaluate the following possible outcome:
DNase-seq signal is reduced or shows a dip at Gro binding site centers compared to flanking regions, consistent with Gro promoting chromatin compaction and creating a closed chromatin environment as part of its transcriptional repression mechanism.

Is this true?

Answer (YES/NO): NO